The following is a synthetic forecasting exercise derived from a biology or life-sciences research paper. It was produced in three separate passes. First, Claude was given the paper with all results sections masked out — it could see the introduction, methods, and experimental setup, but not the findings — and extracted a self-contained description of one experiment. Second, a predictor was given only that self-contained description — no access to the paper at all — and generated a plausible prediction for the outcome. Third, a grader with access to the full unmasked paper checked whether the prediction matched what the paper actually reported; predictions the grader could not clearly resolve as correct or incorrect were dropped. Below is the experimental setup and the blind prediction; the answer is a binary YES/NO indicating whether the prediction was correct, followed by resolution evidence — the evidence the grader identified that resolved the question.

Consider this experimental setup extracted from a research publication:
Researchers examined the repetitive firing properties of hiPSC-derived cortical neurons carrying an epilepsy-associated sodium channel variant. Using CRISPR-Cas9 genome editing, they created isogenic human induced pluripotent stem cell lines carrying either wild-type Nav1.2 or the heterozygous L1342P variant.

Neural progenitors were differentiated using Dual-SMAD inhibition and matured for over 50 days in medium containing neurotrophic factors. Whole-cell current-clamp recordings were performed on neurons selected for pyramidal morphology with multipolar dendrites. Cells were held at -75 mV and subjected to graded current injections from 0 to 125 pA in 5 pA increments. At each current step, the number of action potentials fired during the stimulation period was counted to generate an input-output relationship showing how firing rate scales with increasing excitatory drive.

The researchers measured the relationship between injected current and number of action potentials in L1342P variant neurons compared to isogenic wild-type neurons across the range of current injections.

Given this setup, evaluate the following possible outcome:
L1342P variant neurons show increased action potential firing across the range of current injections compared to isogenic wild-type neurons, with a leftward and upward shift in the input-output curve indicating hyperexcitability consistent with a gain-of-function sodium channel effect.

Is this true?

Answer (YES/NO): YES